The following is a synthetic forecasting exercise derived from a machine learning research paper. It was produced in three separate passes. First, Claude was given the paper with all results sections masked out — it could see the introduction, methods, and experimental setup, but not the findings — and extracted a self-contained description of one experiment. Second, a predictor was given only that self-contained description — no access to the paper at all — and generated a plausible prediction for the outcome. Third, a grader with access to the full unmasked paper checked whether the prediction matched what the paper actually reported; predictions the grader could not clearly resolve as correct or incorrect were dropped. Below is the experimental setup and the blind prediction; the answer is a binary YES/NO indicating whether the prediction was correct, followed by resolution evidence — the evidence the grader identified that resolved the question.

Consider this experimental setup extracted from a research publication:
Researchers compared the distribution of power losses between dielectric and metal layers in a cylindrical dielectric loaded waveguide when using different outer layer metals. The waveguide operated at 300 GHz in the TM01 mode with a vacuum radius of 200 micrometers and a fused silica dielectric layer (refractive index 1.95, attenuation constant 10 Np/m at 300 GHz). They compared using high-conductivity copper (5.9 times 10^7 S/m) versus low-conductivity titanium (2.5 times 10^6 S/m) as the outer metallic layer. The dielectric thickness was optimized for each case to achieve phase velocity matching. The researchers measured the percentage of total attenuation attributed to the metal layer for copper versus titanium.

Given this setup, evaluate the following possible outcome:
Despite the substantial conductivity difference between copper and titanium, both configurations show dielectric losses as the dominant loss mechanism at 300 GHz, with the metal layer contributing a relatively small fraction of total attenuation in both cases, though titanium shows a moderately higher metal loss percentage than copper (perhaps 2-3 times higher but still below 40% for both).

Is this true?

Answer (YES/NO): NO